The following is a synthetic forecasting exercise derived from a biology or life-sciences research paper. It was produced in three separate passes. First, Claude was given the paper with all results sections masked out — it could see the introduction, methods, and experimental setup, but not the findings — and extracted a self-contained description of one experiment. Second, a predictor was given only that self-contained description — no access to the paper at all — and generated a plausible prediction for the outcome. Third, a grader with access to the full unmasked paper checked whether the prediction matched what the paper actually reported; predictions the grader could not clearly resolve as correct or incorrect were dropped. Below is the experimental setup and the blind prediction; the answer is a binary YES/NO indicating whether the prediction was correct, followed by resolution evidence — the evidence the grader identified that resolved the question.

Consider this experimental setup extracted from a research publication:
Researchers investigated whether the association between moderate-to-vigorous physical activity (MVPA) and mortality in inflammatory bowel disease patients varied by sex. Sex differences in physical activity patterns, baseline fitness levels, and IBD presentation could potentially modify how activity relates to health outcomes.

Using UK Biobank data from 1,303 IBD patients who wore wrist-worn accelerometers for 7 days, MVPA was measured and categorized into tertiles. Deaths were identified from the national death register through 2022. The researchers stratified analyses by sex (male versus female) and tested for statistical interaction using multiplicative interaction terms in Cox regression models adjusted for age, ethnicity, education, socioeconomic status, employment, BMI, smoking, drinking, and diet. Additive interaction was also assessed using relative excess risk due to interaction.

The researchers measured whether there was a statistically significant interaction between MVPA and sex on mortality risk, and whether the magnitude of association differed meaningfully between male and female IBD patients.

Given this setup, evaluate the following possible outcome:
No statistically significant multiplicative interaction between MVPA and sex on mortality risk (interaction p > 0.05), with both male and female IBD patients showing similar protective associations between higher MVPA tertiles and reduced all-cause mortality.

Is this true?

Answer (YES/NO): YES